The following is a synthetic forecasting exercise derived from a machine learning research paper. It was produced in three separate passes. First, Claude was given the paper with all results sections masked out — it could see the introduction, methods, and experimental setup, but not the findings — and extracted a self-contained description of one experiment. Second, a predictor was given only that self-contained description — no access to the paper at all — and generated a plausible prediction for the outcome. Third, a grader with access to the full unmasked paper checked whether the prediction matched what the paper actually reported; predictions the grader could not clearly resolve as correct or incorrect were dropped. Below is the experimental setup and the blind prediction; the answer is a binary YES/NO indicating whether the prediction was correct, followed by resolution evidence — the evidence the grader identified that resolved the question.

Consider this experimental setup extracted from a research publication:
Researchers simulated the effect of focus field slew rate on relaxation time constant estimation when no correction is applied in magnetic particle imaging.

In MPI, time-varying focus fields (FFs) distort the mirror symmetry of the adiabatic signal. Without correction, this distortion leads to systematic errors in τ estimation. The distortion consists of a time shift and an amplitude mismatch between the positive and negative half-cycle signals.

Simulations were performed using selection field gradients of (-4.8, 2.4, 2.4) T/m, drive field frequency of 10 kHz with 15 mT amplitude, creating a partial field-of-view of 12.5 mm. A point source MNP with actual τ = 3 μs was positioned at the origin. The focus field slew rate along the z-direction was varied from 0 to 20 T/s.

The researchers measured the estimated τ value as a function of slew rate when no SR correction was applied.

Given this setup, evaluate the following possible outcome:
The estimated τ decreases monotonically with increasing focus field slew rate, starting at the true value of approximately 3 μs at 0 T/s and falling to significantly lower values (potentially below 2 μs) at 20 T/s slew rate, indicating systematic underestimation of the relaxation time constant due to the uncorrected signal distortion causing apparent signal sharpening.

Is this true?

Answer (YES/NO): YES